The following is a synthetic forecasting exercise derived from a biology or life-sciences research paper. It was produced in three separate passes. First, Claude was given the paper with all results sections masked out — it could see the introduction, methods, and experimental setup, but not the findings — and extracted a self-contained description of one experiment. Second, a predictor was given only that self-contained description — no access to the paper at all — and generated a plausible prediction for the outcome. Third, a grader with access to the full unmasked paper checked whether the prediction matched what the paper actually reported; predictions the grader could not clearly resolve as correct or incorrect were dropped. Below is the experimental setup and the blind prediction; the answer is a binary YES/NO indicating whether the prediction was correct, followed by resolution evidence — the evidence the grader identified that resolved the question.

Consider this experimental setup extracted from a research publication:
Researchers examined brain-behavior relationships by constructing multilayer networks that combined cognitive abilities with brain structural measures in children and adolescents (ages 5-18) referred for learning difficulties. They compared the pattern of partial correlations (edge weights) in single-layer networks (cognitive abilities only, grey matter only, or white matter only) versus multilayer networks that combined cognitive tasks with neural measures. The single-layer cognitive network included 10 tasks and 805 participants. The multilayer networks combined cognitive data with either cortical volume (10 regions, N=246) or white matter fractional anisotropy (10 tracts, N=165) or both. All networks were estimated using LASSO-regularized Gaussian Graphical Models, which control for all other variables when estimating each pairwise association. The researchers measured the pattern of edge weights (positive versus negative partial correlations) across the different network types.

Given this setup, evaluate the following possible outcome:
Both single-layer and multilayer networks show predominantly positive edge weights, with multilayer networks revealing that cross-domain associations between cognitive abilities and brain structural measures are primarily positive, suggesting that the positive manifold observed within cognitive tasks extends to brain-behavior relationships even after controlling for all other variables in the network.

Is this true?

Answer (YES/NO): YES